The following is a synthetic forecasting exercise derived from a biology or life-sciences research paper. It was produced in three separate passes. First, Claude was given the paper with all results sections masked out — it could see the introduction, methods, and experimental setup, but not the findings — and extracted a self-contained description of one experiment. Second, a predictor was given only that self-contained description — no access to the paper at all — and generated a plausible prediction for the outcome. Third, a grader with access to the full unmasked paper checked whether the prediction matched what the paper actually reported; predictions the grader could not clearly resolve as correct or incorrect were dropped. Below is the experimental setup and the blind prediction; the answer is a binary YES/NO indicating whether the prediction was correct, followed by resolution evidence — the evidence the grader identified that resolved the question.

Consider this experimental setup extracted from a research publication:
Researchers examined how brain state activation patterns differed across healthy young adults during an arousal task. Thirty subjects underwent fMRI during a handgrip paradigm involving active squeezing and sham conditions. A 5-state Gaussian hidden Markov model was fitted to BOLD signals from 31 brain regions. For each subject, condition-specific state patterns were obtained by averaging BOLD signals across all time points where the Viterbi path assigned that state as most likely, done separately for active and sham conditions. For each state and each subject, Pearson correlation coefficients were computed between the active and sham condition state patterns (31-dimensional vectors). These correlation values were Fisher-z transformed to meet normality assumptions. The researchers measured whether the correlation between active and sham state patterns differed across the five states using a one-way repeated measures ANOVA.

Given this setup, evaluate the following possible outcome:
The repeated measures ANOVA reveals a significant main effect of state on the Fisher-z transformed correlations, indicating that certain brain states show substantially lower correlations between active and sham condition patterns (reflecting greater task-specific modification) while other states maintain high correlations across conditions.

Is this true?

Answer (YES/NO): YES